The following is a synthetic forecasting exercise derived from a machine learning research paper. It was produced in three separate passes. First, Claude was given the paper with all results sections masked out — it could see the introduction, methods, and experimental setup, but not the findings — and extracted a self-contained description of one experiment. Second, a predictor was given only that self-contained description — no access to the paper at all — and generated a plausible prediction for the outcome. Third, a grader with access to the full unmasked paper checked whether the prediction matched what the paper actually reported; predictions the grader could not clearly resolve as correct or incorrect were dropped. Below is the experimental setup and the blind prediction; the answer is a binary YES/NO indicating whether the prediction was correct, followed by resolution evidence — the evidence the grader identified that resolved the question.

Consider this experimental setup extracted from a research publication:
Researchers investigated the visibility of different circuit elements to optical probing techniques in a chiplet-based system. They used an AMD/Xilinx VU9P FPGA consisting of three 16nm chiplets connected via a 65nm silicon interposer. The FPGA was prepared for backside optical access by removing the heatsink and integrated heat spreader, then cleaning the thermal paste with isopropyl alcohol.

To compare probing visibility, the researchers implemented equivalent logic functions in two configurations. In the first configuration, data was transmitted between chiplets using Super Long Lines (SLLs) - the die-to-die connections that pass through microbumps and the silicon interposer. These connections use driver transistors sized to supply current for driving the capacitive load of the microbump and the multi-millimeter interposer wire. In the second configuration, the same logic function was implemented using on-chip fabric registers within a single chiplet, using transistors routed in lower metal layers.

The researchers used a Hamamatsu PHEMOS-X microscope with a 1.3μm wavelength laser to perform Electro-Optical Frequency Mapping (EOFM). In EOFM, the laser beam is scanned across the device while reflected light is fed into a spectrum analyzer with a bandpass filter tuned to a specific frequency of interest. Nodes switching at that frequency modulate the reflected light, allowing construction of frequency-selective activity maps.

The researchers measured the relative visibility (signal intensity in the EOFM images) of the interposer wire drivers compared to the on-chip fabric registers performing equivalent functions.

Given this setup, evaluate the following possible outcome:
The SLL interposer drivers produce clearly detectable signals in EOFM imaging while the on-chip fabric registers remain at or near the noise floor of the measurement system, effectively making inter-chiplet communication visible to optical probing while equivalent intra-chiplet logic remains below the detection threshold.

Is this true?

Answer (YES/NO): NO